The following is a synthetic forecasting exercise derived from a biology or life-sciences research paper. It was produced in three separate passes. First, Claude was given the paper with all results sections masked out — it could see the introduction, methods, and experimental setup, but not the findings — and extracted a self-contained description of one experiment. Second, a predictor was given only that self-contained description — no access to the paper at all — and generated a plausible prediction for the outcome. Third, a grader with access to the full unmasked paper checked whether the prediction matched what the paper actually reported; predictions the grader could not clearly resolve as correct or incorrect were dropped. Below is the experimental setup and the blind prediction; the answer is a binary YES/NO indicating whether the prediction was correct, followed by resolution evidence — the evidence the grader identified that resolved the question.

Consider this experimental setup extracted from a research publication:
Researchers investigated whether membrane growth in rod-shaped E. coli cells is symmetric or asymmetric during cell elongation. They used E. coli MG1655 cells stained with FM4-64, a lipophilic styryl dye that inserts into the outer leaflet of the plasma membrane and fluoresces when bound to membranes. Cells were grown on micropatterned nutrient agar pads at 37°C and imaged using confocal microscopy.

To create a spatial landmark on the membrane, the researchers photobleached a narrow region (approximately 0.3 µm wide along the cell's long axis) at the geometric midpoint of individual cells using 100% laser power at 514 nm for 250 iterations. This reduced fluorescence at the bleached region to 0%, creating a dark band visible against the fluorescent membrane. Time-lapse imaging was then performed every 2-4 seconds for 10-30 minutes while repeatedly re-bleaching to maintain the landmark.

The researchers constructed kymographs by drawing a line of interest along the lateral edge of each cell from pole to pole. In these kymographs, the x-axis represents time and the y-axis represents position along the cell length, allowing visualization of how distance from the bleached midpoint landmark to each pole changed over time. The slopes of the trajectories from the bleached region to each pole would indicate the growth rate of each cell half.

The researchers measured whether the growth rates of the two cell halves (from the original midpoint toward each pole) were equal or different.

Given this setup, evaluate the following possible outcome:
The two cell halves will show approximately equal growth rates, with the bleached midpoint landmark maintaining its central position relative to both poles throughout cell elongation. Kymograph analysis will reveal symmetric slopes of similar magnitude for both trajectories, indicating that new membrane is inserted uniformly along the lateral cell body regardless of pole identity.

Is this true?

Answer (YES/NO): NO